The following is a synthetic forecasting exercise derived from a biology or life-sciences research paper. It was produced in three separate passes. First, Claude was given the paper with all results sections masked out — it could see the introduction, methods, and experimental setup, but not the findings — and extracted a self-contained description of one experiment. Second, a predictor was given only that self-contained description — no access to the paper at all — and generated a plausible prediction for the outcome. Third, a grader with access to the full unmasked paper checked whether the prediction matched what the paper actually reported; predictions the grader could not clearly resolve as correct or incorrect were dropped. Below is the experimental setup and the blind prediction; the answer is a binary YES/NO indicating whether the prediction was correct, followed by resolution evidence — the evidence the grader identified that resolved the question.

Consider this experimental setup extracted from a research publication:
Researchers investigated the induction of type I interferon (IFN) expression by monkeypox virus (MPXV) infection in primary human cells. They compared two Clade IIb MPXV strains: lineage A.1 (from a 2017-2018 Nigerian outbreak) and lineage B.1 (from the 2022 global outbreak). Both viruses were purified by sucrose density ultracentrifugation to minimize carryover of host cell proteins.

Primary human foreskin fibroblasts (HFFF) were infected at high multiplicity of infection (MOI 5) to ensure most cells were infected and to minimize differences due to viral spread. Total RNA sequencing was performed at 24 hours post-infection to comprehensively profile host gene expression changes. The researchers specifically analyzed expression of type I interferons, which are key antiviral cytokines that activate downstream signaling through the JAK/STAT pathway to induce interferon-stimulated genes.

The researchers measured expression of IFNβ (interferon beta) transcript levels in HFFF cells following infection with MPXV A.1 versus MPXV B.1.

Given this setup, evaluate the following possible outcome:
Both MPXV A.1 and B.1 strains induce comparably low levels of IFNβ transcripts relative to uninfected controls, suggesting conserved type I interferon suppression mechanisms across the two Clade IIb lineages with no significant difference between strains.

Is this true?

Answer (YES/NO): NO